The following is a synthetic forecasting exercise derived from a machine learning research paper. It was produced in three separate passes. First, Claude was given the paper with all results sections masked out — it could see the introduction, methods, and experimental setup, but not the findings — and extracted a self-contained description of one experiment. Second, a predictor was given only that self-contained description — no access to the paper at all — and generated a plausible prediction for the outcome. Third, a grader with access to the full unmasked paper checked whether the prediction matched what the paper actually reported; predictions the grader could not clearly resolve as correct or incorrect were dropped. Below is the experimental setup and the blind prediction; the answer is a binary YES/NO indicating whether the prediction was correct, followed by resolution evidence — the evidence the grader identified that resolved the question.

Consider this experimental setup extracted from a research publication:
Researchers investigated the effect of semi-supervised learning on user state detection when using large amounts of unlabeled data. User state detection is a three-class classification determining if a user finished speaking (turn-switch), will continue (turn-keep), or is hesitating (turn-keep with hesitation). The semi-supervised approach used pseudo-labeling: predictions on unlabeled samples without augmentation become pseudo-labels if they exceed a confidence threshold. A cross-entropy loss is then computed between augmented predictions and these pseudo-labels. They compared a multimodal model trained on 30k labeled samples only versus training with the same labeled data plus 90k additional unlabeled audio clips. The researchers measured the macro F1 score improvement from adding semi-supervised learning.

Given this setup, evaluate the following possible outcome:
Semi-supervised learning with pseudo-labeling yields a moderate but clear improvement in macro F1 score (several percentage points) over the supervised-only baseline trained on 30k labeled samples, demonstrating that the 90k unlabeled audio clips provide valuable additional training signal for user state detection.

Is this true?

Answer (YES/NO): YES